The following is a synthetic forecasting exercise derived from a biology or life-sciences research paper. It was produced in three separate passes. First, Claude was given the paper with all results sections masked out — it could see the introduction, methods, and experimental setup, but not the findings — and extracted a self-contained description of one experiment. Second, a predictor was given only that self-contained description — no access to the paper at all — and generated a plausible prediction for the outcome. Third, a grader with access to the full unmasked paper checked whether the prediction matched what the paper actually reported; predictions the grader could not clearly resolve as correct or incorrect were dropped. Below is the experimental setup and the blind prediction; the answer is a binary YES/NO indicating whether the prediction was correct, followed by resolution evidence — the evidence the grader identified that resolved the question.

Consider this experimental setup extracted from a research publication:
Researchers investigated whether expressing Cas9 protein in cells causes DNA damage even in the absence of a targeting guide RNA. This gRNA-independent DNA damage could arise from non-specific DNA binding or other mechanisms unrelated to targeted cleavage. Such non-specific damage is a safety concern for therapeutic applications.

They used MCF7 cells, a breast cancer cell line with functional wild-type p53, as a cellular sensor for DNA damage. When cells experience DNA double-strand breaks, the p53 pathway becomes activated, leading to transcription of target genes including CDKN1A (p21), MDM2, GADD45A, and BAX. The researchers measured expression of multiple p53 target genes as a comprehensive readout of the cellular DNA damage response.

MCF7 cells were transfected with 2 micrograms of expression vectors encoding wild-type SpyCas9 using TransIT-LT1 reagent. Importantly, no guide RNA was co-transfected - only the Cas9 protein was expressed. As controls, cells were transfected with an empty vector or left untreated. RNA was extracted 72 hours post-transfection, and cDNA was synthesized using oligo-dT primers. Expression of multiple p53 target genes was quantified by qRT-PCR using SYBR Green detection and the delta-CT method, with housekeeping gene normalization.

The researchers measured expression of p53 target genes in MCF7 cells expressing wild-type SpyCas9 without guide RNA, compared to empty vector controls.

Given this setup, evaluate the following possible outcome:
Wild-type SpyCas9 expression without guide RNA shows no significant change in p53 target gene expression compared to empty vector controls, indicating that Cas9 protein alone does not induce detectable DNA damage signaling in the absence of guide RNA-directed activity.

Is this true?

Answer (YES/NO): NO